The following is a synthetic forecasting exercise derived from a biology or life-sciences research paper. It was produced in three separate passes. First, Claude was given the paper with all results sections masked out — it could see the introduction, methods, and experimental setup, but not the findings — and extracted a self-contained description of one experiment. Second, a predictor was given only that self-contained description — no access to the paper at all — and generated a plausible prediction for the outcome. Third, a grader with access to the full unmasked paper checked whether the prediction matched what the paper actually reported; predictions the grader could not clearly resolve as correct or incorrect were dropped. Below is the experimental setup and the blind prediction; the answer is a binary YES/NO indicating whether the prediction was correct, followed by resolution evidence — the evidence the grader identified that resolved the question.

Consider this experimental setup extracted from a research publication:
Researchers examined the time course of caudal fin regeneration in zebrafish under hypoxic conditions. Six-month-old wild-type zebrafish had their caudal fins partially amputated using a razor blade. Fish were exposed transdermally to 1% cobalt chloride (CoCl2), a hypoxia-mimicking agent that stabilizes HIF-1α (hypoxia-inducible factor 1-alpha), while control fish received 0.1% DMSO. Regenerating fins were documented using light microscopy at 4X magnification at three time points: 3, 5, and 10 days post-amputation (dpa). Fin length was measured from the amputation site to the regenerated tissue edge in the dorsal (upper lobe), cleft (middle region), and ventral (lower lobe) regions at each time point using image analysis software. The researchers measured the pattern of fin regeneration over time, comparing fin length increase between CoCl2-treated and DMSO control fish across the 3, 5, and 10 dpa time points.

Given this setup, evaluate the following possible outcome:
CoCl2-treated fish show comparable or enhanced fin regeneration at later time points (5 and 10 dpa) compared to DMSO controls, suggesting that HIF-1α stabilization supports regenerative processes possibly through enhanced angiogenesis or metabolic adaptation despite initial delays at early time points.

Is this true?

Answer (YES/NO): NO